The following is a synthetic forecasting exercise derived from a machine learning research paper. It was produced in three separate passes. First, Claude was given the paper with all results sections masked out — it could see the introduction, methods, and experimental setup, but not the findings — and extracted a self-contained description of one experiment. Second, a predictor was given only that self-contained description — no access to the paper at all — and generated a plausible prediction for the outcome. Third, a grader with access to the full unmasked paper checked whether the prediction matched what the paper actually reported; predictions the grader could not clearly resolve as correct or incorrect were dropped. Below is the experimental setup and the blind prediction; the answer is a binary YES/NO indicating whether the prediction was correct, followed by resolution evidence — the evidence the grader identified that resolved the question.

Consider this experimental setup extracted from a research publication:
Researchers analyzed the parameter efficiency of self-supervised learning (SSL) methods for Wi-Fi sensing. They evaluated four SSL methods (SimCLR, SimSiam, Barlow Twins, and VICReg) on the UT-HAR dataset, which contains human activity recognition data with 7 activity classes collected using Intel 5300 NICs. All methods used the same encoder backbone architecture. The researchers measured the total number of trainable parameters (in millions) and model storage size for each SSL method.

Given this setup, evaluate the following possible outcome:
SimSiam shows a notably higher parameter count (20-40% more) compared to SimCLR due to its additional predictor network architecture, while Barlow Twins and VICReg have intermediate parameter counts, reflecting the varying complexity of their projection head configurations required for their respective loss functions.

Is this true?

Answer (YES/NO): NO